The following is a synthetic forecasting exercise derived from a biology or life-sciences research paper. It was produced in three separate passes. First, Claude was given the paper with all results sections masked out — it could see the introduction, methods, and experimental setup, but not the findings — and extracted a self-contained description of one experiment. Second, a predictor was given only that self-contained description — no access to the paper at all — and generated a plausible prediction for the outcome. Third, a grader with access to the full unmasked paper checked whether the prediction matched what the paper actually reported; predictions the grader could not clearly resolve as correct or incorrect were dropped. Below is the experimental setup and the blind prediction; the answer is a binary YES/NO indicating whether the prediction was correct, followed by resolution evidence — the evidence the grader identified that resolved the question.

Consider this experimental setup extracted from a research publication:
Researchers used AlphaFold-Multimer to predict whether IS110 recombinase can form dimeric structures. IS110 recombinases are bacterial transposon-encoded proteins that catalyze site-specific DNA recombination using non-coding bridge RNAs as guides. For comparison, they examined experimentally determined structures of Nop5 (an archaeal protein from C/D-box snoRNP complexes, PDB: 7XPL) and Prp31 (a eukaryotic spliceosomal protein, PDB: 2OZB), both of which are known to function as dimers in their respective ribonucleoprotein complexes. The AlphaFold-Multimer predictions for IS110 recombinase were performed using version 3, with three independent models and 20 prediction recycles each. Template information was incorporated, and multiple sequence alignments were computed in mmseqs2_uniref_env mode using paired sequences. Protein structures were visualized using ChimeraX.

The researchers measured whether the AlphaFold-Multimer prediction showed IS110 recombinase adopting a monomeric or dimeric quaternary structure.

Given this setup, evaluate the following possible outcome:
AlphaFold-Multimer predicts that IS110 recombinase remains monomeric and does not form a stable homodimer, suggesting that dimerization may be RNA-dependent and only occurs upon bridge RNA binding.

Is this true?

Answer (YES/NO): NO